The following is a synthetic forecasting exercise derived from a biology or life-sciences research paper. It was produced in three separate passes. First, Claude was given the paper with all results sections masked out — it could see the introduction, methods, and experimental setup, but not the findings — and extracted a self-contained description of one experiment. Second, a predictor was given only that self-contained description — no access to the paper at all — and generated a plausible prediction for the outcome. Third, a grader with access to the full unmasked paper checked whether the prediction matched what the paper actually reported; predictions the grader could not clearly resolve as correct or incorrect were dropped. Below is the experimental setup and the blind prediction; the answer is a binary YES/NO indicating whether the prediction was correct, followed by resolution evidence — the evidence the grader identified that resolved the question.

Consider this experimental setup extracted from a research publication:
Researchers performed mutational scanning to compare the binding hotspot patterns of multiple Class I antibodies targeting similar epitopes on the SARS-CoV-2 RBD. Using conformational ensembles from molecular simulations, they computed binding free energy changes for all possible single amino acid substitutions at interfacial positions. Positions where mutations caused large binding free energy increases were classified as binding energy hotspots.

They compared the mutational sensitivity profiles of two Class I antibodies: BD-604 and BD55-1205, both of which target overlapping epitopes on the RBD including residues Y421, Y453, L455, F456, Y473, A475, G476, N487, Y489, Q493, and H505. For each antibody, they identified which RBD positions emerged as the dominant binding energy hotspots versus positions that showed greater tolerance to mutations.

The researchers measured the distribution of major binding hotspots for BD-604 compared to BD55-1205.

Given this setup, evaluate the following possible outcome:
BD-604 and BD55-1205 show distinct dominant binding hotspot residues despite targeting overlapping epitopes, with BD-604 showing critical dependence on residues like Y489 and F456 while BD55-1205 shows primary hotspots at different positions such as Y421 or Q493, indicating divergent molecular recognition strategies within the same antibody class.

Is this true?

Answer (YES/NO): NO